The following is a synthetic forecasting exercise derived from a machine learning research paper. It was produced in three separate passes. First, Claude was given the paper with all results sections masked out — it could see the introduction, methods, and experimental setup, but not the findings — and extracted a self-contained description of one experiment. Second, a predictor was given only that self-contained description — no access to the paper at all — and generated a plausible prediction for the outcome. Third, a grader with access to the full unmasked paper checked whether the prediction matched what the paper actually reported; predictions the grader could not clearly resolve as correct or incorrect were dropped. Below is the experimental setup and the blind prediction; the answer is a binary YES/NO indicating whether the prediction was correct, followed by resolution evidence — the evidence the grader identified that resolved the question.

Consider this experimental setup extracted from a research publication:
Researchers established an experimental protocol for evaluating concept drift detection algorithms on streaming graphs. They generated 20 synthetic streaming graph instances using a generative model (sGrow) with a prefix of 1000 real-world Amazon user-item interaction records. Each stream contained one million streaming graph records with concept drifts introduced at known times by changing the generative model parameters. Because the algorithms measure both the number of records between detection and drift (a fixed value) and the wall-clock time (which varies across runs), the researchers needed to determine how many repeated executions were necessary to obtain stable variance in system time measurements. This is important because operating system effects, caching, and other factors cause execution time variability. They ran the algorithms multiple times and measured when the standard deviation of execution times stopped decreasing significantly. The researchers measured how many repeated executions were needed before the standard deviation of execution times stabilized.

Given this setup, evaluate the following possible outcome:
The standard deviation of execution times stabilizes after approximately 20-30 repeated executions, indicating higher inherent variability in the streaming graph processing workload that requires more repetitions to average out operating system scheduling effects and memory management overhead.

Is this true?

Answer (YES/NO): NO